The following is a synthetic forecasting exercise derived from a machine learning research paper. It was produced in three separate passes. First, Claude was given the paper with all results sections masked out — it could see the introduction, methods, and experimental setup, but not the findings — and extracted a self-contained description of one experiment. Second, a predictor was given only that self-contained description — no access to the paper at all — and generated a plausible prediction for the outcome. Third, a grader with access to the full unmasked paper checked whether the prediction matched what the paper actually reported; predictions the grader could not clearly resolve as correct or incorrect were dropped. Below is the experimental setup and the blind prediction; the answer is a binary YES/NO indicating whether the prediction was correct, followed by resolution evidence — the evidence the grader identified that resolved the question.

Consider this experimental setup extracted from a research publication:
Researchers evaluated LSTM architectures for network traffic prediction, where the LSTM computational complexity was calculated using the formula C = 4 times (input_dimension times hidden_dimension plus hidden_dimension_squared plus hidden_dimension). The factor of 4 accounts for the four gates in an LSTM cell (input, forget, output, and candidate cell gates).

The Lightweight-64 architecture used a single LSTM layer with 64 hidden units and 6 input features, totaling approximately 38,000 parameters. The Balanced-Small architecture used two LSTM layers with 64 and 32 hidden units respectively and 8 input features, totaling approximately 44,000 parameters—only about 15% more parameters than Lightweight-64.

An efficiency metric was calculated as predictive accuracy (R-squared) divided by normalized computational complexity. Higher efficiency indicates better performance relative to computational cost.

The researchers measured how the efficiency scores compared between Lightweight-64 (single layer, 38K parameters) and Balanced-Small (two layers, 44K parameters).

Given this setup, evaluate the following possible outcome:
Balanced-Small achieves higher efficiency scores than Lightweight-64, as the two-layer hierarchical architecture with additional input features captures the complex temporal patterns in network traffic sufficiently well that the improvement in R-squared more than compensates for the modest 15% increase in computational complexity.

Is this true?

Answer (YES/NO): YES